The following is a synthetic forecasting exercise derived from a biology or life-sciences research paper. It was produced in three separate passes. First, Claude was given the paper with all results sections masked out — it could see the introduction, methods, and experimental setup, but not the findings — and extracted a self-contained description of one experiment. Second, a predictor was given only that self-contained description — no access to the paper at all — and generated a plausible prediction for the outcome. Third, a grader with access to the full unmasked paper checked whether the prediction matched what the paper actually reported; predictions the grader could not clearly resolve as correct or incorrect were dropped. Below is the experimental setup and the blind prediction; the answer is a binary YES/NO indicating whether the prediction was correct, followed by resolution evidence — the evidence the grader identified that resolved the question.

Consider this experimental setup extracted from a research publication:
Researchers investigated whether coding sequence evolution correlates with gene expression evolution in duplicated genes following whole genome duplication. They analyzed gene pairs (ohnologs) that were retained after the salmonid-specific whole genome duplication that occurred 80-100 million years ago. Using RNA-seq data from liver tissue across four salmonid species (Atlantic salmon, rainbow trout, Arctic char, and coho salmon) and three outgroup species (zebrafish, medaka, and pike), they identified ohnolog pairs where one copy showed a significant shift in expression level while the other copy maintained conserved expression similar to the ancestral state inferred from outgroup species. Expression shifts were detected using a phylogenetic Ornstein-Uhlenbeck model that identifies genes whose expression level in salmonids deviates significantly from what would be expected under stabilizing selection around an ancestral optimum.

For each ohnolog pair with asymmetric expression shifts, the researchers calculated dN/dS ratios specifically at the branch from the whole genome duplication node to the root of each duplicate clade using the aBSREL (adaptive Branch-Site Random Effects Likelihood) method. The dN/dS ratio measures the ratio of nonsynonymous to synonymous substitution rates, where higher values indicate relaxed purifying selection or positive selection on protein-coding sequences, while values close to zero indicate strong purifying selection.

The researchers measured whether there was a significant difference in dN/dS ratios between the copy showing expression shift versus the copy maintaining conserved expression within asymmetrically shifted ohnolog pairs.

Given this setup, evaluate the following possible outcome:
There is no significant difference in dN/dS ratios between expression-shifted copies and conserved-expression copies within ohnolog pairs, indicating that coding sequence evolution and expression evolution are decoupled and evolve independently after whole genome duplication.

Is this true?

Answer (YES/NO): NO